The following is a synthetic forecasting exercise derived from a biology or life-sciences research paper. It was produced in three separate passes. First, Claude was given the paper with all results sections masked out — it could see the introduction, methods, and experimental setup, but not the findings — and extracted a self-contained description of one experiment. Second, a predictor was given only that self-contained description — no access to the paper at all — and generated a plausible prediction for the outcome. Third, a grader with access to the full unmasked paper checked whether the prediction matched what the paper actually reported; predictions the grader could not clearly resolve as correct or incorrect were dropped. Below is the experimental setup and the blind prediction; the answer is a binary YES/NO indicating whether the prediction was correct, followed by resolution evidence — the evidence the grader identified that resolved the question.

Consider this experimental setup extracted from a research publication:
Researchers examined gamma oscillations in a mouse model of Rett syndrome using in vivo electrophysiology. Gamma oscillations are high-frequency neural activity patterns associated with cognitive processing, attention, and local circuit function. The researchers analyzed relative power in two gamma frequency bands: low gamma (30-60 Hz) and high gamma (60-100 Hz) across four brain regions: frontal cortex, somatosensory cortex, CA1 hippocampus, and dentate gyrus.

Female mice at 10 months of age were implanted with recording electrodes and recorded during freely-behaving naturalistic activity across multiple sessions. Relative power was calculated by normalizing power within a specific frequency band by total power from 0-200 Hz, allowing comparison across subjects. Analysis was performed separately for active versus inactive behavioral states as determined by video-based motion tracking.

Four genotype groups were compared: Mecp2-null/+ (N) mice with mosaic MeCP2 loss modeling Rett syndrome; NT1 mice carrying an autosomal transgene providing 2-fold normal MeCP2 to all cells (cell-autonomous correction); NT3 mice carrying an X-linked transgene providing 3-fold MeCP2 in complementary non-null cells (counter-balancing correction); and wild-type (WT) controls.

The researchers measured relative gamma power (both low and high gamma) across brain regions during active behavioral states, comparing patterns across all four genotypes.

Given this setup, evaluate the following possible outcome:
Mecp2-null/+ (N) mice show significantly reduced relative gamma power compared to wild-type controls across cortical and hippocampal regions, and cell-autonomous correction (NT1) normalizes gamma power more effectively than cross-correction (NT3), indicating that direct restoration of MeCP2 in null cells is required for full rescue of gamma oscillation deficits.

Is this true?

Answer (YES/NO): NO